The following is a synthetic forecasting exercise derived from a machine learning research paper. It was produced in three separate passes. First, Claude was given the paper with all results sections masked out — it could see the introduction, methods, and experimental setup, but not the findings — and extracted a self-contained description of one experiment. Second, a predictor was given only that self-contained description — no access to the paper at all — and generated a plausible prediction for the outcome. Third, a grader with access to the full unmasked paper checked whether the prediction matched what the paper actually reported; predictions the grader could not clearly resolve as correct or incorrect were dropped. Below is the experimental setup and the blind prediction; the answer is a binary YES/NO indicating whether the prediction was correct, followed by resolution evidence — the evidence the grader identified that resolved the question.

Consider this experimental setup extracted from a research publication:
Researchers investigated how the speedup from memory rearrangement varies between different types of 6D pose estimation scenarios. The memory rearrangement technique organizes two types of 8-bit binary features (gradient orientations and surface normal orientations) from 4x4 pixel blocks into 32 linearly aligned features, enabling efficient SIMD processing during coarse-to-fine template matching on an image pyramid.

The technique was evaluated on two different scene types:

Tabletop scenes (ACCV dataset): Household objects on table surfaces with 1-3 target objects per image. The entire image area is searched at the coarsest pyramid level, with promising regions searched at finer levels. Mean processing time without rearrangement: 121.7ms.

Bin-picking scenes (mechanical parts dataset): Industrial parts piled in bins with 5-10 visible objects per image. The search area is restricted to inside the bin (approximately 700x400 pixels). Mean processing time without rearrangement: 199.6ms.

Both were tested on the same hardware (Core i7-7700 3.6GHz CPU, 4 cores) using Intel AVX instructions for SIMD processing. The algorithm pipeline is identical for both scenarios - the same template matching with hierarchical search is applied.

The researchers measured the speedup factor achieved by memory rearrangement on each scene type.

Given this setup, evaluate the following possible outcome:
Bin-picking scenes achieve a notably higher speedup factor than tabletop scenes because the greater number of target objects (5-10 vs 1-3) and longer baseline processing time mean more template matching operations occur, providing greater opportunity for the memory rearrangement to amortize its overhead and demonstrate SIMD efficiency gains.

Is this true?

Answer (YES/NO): NO